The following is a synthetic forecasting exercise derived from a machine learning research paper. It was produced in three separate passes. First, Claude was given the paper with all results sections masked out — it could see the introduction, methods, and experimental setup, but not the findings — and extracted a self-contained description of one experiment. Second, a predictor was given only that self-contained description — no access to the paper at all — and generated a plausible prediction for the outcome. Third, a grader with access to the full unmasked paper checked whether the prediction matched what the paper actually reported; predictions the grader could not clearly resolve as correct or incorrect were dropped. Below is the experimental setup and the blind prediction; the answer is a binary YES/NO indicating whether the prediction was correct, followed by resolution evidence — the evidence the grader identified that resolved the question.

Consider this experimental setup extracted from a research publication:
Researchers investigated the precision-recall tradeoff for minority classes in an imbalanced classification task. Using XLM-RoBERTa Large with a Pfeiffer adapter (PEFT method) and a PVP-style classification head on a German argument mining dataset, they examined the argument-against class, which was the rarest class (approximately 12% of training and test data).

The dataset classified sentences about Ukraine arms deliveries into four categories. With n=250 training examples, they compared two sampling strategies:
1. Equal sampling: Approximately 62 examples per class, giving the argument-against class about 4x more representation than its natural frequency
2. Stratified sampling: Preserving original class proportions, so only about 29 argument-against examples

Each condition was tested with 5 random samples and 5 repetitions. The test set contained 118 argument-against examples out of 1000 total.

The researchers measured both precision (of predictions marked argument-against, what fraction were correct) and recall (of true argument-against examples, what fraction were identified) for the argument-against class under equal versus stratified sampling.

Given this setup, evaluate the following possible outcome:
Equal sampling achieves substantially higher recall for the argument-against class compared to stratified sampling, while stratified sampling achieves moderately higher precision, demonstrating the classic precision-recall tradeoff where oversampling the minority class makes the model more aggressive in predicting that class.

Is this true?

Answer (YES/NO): YES